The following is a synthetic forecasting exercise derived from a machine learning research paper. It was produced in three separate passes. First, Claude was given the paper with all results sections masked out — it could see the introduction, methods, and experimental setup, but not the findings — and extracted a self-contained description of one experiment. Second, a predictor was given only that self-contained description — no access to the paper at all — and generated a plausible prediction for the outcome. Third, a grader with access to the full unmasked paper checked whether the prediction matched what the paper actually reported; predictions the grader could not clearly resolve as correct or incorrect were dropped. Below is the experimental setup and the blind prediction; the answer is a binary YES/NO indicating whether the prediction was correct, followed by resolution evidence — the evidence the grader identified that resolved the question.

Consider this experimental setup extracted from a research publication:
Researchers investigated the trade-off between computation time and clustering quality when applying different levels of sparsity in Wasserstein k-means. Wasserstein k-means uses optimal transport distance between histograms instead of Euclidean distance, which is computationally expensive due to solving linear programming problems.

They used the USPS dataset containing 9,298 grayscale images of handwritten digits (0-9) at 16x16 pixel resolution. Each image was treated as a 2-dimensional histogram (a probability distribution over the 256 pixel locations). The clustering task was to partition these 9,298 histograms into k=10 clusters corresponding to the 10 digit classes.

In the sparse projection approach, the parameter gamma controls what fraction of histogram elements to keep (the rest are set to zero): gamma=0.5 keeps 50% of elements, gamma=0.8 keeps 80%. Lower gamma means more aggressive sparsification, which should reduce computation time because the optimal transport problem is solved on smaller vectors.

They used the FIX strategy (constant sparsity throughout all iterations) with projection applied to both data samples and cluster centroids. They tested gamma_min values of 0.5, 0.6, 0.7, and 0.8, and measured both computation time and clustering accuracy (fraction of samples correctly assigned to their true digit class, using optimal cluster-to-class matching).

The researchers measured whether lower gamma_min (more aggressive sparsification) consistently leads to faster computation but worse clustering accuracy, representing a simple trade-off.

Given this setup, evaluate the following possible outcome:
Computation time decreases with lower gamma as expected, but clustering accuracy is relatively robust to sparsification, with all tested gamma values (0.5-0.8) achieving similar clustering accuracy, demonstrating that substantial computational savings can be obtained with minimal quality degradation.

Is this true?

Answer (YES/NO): NO